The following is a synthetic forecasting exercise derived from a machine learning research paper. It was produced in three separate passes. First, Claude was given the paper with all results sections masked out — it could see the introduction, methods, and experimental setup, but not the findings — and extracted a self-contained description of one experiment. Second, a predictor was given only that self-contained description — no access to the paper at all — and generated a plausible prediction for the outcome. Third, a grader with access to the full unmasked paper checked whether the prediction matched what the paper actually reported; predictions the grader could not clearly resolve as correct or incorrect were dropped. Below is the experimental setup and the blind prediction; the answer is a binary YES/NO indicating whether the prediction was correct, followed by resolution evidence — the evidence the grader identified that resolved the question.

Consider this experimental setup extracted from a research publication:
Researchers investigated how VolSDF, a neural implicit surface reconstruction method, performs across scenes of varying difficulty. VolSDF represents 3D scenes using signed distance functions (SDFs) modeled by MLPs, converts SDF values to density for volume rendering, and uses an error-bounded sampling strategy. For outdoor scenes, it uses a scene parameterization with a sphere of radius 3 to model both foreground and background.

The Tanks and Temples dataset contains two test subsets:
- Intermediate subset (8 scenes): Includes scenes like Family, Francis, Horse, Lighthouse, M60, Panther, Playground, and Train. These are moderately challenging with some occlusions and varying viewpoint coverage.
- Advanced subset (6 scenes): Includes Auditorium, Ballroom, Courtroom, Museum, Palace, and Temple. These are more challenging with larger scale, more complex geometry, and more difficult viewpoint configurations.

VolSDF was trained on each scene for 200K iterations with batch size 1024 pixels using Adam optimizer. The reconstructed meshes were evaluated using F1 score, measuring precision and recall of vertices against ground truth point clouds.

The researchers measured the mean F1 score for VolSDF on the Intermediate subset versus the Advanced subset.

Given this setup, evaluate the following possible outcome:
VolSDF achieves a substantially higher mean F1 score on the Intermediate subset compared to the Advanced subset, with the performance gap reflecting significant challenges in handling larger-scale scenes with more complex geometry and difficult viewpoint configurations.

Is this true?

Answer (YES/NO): YES